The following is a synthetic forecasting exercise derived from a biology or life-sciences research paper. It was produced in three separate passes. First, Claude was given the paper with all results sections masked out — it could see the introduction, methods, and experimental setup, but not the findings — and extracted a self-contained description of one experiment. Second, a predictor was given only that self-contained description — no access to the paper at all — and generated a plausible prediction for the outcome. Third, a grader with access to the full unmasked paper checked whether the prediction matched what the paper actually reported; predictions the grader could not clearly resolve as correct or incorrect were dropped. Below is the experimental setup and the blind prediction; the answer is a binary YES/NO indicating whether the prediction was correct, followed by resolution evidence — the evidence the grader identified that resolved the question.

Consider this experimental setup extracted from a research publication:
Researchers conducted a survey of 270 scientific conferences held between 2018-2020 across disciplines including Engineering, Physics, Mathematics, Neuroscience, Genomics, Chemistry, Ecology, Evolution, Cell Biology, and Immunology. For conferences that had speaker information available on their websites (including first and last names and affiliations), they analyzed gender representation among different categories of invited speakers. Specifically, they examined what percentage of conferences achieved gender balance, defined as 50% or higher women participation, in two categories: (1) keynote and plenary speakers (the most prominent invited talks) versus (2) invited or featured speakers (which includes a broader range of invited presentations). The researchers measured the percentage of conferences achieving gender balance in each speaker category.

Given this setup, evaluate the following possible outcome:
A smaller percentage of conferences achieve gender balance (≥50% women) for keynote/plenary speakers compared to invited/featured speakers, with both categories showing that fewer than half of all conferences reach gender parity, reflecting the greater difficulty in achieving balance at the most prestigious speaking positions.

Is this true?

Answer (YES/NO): NO